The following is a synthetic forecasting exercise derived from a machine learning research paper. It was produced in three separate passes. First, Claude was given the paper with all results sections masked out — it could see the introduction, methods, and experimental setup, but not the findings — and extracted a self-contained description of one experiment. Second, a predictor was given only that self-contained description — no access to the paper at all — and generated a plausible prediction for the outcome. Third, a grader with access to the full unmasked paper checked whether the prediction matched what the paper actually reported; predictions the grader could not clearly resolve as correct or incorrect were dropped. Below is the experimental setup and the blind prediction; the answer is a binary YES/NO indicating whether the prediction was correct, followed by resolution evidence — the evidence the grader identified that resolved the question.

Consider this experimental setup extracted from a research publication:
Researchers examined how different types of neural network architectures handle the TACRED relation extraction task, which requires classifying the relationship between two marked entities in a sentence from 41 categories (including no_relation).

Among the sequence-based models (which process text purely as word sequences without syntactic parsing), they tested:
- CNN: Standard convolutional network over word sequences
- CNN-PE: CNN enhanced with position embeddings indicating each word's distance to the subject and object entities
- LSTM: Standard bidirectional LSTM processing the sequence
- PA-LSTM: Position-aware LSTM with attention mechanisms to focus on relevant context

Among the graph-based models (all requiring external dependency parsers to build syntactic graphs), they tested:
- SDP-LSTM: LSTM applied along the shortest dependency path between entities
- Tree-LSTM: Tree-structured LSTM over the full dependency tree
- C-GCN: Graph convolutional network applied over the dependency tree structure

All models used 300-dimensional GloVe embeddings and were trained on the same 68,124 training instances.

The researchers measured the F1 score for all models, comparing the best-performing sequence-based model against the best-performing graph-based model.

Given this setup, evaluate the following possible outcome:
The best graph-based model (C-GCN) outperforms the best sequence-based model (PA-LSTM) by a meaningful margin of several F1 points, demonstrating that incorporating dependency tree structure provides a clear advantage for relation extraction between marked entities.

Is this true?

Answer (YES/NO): NO